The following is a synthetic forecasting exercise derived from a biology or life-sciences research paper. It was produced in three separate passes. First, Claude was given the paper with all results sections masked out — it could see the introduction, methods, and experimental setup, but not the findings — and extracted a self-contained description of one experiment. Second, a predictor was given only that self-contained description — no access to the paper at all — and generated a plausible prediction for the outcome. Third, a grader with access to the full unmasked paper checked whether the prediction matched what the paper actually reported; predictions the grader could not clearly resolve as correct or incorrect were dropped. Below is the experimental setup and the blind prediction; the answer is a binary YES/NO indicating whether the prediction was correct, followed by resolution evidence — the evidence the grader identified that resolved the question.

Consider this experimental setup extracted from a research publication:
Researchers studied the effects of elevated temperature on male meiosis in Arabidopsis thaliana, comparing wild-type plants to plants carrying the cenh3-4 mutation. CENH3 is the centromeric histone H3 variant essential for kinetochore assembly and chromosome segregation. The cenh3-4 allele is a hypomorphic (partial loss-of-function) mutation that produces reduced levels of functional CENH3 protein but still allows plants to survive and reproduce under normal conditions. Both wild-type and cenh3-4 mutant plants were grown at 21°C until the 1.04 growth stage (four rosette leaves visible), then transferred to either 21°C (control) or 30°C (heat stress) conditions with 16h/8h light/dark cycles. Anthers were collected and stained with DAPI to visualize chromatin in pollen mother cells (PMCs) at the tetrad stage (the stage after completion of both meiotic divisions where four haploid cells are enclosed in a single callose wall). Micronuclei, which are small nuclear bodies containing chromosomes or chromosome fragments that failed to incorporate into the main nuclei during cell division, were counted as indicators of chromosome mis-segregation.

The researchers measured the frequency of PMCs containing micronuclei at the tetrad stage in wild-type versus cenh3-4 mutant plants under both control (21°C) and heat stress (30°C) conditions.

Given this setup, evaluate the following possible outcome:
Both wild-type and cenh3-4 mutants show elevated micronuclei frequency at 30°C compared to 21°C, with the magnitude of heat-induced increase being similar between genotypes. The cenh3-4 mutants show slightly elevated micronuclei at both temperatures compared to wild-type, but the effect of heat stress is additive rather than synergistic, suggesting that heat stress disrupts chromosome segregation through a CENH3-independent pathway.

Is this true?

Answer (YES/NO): NO